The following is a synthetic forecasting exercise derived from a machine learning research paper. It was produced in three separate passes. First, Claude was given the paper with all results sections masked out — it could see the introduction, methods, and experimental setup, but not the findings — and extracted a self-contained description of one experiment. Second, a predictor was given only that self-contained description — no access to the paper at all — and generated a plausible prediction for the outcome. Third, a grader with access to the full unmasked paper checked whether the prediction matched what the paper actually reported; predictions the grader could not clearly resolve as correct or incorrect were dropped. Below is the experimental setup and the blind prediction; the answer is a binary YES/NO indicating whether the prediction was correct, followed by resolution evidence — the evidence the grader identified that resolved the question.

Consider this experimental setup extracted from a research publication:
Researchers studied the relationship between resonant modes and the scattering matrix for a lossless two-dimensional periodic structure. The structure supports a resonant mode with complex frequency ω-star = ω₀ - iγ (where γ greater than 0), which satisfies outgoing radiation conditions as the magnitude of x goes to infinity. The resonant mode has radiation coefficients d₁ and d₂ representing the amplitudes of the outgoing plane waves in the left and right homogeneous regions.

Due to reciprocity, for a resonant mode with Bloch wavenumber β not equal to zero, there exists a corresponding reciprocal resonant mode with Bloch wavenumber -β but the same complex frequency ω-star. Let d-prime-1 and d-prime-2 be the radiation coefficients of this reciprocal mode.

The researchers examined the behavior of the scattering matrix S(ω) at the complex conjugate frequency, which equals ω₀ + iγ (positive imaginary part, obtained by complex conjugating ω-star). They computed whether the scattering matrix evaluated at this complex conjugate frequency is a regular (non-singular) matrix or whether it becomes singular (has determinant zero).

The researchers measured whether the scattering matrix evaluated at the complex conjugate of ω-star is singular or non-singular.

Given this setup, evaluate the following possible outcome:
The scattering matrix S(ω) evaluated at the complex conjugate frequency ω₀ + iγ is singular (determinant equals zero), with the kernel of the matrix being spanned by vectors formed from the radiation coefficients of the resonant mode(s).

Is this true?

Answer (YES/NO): YES